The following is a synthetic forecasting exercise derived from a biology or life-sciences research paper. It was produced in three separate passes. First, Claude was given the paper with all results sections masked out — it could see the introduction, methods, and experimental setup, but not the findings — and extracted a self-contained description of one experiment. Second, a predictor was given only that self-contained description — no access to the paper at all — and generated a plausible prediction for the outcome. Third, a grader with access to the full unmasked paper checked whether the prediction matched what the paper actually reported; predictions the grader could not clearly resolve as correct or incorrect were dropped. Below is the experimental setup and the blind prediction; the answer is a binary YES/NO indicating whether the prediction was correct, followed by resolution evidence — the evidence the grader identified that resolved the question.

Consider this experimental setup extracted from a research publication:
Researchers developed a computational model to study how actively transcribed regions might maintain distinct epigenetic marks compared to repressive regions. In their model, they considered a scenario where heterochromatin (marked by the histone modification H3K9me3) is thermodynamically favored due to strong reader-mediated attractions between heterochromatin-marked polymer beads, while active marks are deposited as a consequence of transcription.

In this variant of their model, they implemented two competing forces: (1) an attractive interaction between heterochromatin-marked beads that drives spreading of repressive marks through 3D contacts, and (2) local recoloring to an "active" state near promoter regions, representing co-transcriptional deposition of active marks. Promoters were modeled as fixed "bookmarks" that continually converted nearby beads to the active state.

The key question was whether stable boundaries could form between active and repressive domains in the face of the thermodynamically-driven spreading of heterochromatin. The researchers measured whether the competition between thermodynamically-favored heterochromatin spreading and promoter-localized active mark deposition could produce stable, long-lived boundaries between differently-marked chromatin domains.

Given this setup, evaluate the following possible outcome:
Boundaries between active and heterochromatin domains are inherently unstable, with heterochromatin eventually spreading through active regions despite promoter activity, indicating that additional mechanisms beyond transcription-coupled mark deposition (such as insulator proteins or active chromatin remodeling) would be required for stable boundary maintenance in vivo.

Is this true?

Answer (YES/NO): NO